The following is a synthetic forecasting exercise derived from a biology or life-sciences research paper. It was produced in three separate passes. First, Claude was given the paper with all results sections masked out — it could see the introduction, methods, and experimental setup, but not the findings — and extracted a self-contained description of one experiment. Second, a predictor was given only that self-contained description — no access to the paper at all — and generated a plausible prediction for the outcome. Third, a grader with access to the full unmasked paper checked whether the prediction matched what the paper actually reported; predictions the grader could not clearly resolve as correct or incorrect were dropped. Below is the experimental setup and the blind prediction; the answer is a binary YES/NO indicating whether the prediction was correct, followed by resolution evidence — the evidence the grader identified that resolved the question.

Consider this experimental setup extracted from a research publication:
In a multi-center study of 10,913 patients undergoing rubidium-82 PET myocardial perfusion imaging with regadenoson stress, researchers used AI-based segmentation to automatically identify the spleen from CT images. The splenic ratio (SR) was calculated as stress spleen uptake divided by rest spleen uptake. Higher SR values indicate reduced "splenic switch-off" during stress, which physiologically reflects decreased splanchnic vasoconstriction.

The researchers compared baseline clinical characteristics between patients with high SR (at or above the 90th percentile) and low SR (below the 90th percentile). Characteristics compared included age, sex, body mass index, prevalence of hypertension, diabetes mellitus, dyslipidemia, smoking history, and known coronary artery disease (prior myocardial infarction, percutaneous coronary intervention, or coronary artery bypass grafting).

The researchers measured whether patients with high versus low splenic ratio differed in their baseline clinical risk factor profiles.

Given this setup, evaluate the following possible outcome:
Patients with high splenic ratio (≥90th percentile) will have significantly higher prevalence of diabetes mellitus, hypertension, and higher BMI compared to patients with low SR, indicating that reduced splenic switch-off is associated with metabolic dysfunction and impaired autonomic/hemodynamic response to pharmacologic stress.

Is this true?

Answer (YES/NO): YES